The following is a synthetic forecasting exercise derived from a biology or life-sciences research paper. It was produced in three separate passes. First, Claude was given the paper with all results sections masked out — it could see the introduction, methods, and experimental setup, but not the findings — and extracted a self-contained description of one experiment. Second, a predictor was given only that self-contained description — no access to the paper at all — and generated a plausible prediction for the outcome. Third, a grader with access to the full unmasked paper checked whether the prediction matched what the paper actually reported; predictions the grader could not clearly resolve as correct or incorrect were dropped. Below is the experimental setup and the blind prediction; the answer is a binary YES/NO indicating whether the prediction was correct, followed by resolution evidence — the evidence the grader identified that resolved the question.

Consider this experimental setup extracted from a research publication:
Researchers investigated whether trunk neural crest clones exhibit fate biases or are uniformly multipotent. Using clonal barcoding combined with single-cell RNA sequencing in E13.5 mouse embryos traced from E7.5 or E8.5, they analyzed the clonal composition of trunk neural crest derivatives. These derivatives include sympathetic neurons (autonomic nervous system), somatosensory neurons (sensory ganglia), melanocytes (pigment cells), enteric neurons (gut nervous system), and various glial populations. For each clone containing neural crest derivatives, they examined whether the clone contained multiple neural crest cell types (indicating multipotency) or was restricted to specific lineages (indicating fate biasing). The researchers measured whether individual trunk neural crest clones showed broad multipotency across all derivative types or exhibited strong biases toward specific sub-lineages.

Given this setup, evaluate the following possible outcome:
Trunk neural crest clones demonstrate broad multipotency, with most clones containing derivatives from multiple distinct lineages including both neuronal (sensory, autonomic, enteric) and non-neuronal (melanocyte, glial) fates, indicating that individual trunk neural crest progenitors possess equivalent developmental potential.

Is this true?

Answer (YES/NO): NO